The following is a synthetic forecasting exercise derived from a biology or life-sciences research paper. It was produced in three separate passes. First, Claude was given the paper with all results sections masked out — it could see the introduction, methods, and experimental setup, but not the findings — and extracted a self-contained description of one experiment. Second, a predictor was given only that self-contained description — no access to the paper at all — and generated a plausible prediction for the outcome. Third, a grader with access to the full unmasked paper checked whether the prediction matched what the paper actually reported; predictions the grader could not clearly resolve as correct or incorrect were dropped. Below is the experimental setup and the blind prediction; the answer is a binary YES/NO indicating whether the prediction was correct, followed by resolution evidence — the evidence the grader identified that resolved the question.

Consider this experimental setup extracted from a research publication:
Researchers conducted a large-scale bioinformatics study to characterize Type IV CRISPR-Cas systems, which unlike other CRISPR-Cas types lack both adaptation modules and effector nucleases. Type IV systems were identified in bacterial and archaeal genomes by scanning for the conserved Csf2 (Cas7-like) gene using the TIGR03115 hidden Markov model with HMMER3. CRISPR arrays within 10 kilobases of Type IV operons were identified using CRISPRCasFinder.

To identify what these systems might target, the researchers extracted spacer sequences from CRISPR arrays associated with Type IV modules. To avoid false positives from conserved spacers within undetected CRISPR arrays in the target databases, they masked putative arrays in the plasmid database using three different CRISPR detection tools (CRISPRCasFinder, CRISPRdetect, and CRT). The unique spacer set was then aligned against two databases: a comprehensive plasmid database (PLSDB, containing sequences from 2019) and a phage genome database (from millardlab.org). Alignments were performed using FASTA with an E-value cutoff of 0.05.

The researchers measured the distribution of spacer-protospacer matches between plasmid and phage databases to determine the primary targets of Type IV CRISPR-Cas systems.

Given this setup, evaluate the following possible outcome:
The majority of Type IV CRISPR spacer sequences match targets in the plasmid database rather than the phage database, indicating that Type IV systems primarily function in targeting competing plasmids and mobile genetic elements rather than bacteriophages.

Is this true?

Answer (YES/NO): YES